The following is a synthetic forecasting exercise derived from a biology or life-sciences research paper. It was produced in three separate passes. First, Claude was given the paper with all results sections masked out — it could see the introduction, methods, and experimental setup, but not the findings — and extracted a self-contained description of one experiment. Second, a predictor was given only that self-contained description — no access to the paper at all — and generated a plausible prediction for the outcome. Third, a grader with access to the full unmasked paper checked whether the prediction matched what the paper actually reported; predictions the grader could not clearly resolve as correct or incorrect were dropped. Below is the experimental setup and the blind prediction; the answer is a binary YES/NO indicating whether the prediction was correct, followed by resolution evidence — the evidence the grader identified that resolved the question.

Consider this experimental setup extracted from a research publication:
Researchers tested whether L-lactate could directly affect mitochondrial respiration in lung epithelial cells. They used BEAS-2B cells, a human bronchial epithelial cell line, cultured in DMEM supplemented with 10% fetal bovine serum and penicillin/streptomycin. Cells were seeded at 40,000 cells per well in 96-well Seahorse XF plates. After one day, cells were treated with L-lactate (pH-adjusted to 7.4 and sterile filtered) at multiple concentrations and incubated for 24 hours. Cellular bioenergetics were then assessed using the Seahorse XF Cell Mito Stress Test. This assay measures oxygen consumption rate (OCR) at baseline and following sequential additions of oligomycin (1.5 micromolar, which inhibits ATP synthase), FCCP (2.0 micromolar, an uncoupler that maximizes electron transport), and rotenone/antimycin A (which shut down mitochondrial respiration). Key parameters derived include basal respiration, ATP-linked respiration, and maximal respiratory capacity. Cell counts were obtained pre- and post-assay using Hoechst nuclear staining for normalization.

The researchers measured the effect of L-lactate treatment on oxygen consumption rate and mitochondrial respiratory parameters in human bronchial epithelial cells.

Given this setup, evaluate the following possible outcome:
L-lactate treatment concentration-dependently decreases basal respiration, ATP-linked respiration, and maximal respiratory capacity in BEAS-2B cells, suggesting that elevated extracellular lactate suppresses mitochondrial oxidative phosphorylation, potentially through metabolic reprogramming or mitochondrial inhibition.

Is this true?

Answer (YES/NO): NO